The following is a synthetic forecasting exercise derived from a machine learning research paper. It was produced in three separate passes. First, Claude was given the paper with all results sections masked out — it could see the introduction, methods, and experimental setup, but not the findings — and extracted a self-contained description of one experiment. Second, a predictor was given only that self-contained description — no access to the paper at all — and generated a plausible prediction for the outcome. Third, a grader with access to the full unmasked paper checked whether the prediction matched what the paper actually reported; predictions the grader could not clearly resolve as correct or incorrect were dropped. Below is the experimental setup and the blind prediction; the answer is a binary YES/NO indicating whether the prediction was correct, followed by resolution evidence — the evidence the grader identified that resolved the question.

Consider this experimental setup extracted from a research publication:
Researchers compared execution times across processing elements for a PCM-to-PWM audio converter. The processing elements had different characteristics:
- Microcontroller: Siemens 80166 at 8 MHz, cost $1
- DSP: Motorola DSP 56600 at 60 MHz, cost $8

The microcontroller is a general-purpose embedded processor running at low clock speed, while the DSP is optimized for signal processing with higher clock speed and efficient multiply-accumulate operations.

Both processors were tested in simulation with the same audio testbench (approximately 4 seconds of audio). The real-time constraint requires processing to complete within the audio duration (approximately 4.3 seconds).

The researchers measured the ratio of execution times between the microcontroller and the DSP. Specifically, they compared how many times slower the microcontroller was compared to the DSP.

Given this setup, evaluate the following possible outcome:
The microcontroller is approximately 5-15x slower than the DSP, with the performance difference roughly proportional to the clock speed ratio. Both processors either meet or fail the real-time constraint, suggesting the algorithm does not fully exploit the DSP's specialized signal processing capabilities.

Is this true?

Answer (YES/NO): NO